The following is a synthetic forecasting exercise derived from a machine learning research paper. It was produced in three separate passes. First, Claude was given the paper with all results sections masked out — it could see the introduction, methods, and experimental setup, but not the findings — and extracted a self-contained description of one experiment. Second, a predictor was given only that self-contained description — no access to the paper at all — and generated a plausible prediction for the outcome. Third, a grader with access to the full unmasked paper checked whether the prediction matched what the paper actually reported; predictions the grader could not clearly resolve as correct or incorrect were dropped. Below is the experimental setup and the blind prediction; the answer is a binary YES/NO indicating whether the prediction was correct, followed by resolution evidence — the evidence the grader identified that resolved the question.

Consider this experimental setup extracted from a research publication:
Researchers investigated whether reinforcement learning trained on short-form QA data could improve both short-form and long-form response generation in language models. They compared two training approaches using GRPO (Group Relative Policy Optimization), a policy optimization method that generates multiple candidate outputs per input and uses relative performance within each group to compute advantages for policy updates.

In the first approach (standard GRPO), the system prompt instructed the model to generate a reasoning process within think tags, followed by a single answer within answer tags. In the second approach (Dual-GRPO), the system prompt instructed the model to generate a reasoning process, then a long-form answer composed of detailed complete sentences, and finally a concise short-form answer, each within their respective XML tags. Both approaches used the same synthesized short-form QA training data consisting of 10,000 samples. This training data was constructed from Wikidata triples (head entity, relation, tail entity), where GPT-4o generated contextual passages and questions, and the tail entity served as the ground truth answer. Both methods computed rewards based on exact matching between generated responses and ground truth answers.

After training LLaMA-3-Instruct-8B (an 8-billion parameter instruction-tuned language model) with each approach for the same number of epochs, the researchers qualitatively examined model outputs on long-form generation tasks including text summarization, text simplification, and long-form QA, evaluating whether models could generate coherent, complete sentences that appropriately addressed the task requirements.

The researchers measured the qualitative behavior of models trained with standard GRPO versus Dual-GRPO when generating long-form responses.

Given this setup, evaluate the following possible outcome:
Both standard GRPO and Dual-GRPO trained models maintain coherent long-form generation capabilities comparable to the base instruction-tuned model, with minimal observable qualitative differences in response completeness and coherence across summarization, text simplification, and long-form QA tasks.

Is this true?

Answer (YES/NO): NO